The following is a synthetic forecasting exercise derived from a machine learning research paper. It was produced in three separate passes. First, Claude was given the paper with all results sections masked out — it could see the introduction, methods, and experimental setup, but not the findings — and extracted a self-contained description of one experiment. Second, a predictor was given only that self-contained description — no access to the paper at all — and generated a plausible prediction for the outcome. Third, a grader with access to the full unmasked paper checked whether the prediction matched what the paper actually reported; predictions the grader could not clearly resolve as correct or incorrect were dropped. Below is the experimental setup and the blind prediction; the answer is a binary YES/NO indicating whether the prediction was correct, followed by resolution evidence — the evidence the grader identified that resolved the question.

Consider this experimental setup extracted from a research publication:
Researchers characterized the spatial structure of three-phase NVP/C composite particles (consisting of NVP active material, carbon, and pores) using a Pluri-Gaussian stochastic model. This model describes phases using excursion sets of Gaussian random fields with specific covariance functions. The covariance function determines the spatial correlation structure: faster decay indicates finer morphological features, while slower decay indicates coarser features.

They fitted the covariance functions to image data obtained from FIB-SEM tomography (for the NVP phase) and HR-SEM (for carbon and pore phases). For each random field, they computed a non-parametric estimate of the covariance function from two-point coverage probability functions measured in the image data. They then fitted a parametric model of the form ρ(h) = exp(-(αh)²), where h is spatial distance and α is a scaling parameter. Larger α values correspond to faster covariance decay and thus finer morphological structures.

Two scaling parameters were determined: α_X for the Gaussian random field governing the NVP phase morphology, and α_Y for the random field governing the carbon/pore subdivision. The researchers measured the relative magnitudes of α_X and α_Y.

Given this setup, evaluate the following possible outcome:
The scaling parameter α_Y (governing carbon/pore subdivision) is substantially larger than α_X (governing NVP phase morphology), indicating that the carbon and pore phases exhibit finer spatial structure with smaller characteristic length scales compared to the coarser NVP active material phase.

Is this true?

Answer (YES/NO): YES